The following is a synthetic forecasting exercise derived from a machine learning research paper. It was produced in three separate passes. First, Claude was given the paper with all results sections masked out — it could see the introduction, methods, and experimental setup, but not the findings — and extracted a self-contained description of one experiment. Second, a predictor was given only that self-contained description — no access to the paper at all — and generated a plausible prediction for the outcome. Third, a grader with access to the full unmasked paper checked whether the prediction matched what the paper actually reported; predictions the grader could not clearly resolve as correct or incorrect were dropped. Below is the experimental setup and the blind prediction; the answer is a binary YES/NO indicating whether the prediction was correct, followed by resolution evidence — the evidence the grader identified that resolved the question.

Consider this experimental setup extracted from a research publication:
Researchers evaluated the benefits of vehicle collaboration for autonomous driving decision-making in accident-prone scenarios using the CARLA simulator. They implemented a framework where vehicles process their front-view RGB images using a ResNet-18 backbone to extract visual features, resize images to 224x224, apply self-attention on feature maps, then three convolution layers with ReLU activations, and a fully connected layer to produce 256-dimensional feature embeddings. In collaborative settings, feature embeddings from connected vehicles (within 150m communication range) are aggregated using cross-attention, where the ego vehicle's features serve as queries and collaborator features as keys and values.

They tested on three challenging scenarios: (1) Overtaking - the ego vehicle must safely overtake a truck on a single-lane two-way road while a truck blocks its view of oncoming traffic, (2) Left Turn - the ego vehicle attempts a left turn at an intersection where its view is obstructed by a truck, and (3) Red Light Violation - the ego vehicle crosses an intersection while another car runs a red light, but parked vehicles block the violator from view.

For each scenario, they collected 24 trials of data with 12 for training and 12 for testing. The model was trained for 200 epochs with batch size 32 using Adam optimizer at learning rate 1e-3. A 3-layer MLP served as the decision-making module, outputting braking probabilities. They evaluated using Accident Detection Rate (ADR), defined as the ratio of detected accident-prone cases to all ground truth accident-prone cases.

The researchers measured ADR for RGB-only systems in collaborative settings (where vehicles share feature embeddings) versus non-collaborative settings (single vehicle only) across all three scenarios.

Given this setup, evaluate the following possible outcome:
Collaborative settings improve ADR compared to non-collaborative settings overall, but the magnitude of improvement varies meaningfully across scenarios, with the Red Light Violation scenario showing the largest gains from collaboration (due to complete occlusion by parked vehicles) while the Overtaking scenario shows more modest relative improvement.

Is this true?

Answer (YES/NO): YES